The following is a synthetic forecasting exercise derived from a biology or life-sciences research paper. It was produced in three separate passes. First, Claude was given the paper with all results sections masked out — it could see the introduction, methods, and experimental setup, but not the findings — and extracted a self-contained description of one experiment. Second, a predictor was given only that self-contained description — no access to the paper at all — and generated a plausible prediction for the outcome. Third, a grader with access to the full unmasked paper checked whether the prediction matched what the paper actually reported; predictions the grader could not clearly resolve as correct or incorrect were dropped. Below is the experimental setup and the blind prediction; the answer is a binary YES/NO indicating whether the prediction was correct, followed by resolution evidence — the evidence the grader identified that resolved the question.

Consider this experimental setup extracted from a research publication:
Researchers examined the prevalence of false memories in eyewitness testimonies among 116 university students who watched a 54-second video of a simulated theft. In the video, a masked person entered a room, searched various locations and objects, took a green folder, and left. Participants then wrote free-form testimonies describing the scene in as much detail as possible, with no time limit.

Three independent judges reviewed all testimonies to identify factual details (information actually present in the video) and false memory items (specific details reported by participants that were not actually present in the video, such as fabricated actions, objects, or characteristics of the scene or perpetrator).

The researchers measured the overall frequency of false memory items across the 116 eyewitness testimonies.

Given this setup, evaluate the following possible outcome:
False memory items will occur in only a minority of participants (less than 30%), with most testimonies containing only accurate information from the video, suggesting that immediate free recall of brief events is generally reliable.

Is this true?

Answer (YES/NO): YES